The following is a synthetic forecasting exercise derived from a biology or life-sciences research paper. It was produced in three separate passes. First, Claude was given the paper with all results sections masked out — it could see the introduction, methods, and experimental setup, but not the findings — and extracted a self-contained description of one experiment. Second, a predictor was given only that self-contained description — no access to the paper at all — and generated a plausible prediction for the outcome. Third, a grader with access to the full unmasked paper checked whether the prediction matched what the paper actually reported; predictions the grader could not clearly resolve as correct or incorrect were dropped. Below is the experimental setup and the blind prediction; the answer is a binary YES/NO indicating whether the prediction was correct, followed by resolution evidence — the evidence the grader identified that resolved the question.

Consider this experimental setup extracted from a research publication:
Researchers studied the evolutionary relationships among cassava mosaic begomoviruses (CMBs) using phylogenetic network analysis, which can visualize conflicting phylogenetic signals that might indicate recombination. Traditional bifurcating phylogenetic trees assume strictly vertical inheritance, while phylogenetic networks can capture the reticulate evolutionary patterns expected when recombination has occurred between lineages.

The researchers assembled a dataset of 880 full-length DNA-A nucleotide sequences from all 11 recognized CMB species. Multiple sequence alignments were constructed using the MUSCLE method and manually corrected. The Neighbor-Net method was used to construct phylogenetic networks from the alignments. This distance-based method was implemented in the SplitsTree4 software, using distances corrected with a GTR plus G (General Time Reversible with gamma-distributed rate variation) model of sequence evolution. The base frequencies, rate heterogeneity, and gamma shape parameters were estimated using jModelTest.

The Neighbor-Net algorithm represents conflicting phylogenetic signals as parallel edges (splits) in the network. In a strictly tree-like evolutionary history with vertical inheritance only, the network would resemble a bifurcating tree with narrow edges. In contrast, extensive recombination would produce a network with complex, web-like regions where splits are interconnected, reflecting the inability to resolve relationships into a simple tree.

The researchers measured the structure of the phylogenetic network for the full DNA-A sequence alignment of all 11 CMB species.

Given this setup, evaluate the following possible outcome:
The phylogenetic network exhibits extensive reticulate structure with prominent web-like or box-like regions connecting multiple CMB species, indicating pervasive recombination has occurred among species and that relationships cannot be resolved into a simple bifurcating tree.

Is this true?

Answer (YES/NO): YES